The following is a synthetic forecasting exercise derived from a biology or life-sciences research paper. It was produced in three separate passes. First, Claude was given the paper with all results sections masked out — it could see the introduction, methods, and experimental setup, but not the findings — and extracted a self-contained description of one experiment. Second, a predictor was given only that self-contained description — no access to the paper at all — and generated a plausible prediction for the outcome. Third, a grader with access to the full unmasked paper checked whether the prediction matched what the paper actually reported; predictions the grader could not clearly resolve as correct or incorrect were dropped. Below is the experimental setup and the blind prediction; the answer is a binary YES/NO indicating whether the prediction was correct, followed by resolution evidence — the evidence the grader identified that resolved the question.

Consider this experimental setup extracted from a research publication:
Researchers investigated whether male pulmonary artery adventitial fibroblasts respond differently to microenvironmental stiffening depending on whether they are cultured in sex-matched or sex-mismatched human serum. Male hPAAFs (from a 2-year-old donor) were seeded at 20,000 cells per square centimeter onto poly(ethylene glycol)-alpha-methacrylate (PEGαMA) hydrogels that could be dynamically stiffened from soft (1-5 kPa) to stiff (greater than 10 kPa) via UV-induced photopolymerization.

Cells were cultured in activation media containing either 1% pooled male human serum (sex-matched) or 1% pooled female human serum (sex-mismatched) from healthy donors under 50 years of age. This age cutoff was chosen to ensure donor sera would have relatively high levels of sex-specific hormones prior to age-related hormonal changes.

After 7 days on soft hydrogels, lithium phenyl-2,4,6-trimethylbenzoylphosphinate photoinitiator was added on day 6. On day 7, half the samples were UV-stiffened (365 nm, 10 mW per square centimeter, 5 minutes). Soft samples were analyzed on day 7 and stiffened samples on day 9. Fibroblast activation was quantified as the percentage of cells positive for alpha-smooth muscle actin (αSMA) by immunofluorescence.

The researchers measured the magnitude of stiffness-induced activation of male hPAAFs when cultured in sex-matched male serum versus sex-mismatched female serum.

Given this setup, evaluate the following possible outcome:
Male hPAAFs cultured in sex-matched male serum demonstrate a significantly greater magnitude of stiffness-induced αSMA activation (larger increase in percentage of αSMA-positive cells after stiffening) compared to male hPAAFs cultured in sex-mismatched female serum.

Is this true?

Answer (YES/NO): NO